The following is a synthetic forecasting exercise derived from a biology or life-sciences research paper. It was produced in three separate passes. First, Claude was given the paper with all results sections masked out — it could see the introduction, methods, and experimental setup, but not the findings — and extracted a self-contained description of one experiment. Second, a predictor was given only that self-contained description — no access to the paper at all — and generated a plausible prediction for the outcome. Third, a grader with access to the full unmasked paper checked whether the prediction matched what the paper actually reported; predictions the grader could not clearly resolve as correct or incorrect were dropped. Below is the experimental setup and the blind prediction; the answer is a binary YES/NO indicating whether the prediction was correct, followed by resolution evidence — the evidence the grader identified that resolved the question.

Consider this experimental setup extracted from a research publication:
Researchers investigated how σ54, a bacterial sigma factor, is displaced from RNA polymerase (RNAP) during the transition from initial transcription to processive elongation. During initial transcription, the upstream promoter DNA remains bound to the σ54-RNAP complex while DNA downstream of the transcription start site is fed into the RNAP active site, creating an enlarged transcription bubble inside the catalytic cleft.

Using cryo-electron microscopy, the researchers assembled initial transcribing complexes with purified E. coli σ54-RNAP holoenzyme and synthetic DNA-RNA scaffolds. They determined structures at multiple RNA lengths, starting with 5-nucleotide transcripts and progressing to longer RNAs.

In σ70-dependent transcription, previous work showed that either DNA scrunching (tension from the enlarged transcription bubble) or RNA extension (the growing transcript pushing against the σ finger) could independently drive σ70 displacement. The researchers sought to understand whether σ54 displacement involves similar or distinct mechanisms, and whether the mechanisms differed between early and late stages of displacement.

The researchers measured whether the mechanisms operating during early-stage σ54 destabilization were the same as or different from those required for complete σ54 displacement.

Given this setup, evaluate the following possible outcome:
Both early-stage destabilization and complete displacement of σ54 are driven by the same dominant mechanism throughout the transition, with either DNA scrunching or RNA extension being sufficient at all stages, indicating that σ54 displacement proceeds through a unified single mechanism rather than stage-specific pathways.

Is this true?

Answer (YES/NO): NO